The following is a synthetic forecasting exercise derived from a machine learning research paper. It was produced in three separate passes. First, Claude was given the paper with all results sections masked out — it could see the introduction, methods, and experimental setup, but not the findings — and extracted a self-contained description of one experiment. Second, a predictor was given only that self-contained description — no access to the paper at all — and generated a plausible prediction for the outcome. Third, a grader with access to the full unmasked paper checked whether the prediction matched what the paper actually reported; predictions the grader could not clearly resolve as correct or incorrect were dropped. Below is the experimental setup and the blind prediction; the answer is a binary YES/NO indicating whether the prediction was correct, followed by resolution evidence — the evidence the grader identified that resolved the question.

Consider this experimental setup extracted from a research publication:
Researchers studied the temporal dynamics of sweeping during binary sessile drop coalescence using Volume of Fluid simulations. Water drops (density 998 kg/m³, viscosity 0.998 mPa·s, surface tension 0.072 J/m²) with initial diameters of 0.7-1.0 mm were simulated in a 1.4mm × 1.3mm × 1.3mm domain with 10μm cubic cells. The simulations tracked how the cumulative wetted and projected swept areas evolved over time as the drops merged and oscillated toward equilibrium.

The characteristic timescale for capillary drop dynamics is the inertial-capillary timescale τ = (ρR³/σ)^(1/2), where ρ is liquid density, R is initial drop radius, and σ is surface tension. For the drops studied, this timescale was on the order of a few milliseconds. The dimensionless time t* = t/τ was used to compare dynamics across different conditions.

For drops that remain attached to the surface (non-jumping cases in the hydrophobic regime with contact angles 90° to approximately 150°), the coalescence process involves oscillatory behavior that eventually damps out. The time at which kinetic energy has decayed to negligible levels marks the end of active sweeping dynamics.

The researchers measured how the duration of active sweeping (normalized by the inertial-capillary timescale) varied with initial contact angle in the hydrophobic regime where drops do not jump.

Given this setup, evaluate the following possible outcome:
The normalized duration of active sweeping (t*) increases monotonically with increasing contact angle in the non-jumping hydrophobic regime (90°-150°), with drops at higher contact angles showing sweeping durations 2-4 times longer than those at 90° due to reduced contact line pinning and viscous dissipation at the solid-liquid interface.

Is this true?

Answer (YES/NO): NO